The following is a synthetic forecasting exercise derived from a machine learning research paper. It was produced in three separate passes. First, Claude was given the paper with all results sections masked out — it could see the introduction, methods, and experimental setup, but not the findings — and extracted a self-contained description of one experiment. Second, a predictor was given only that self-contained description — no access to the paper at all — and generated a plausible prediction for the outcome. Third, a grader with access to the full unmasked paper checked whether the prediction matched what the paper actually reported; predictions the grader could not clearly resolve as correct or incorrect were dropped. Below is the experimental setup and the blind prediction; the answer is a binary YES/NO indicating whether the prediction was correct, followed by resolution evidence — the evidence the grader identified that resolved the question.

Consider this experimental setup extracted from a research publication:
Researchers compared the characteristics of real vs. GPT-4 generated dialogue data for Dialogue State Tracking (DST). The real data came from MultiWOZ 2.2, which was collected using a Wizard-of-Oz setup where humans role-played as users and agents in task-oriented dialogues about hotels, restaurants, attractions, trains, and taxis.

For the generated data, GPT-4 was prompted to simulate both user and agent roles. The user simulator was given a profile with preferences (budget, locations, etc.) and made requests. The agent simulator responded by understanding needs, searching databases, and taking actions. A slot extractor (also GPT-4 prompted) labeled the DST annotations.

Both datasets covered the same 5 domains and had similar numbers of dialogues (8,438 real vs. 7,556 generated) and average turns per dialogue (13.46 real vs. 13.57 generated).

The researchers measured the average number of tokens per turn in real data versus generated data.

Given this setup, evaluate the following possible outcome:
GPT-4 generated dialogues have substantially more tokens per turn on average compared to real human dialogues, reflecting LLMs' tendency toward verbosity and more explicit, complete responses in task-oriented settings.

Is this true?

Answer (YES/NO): YES